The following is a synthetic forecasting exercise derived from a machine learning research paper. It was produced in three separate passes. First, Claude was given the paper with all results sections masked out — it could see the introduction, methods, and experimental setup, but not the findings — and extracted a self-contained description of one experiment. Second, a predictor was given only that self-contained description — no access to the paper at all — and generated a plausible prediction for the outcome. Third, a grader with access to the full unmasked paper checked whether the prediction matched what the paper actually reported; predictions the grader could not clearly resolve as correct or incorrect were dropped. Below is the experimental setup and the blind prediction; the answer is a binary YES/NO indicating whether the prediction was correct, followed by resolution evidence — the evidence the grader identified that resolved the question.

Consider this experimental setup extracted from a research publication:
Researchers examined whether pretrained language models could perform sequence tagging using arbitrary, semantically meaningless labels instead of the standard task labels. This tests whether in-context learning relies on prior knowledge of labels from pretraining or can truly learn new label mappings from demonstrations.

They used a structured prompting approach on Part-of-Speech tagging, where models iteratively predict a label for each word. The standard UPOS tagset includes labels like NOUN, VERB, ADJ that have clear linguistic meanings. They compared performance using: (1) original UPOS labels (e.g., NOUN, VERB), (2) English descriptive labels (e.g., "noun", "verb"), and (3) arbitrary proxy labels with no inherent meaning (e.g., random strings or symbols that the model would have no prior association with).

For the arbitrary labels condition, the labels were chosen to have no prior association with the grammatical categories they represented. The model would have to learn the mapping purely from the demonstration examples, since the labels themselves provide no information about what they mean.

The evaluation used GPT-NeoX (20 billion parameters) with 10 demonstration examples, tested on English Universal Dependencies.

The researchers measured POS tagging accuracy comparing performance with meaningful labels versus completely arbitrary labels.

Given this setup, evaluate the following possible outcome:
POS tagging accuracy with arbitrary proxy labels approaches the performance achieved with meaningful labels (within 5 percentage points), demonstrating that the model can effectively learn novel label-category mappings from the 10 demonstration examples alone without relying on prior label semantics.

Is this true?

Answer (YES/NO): NO